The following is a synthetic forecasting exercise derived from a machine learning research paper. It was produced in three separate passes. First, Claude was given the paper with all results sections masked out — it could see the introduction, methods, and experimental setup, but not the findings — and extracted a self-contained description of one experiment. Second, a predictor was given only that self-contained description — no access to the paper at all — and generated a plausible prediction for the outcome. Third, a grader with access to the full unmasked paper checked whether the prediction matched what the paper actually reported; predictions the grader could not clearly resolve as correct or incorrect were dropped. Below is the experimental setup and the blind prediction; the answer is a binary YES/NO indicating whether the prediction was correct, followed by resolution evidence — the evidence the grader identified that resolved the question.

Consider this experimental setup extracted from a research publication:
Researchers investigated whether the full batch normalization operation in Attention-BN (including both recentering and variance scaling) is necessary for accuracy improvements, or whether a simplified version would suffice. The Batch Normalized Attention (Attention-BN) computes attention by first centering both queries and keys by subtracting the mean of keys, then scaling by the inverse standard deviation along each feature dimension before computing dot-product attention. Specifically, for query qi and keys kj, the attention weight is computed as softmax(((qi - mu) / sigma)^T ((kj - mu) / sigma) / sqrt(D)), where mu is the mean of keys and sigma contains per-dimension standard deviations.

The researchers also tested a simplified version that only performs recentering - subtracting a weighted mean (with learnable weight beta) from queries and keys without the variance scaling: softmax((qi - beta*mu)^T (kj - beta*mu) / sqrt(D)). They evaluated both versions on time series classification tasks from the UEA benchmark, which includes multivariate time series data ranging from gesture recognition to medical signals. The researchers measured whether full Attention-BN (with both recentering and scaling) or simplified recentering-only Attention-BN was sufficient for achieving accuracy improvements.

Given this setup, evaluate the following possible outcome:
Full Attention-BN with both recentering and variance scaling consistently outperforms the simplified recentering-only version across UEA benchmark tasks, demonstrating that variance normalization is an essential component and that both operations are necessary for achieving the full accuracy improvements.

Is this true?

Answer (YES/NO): NO